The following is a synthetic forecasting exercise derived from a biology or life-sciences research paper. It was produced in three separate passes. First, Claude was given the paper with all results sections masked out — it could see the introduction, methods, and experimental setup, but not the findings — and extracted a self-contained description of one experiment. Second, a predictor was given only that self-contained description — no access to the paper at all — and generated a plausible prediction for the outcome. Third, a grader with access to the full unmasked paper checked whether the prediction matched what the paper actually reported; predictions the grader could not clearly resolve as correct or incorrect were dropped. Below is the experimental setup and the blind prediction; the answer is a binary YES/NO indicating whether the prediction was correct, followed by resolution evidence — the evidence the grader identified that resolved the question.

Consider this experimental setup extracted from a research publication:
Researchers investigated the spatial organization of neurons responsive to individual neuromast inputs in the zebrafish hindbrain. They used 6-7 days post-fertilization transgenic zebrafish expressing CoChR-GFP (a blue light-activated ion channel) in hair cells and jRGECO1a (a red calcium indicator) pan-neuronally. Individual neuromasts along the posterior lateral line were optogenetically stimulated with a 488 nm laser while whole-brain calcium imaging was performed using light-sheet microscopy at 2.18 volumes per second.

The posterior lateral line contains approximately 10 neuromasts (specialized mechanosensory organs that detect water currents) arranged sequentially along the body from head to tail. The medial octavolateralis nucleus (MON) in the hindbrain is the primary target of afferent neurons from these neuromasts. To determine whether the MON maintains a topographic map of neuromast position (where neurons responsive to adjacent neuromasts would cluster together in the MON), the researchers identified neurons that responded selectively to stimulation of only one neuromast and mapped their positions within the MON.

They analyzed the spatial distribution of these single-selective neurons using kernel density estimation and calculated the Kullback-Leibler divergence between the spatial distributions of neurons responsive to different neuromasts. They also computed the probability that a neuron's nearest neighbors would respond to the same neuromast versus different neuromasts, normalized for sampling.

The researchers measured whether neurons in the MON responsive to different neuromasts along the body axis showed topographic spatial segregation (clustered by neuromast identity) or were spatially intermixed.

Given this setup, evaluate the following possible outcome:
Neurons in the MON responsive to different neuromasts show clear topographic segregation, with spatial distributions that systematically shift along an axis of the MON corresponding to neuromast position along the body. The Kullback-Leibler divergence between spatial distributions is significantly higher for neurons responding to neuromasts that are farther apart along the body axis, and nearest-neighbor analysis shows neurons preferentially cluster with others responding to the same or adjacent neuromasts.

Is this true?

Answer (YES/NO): NO